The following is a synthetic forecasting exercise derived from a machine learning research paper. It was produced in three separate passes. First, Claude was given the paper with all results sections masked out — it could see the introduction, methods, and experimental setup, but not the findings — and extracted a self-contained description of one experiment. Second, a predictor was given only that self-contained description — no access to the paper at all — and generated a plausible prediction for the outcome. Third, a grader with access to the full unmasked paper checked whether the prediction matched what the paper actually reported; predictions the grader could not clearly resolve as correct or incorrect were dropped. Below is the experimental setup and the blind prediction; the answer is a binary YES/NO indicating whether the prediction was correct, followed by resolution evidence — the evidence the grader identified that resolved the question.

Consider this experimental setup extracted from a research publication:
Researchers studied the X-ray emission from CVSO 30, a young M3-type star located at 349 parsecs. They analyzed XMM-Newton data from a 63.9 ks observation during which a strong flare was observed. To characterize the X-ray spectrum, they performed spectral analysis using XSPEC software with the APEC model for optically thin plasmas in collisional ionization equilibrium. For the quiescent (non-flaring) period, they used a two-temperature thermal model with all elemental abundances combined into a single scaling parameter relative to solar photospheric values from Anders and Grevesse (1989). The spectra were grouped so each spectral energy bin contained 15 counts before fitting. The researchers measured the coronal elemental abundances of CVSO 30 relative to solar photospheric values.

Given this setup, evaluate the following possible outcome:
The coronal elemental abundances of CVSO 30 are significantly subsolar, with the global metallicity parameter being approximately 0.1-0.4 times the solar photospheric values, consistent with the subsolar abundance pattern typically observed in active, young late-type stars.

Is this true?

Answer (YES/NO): YES